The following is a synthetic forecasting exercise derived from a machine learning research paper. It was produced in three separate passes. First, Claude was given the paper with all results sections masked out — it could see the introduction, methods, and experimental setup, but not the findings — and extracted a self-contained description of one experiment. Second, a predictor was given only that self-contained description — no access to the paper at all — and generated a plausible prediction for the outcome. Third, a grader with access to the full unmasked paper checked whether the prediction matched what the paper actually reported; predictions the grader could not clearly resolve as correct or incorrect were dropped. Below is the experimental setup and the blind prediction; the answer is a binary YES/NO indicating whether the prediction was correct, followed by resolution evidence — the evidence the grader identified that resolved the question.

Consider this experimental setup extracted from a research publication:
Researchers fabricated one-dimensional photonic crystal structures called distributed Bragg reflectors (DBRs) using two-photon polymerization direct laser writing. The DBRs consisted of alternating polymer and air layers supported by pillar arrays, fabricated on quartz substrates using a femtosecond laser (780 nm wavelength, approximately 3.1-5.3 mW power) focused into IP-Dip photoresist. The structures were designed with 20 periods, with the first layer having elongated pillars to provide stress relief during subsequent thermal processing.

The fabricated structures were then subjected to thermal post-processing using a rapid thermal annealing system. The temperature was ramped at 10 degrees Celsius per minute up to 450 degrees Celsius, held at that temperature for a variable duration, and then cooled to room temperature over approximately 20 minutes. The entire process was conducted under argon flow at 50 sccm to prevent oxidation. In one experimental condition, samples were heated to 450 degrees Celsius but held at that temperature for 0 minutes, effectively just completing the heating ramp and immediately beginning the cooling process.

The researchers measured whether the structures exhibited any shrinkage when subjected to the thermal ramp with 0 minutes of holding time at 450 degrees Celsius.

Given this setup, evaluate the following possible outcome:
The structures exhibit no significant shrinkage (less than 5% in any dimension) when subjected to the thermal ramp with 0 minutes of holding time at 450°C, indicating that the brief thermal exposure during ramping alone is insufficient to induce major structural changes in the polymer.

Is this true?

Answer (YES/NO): NO